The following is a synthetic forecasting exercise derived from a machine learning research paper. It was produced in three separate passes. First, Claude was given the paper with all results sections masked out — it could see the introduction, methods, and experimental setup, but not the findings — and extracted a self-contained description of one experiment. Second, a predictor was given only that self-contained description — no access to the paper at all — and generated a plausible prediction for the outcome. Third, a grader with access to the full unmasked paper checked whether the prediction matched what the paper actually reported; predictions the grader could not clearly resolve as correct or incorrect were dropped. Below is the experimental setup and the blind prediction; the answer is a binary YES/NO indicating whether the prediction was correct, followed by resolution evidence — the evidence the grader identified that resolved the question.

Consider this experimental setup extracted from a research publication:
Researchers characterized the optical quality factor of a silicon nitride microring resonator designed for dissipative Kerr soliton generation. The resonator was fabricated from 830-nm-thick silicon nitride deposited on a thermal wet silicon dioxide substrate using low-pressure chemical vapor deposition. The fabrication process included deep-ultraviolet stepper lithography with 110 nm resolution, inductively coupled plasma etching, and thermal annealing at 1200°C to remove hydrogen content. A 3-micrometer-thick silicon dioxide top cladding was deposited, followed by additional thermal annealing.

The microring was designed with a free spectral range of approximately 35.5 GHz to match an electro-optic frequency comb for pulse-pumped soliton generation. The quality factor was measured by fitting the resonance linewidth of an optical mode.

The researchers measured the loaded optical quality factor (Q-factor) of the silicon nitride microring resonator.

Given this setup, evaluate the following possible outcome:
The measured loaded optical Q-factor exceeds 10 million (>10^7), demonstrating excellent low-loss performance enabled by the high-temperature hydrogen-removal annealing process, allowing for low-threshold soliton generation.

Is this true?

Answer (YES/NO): NO